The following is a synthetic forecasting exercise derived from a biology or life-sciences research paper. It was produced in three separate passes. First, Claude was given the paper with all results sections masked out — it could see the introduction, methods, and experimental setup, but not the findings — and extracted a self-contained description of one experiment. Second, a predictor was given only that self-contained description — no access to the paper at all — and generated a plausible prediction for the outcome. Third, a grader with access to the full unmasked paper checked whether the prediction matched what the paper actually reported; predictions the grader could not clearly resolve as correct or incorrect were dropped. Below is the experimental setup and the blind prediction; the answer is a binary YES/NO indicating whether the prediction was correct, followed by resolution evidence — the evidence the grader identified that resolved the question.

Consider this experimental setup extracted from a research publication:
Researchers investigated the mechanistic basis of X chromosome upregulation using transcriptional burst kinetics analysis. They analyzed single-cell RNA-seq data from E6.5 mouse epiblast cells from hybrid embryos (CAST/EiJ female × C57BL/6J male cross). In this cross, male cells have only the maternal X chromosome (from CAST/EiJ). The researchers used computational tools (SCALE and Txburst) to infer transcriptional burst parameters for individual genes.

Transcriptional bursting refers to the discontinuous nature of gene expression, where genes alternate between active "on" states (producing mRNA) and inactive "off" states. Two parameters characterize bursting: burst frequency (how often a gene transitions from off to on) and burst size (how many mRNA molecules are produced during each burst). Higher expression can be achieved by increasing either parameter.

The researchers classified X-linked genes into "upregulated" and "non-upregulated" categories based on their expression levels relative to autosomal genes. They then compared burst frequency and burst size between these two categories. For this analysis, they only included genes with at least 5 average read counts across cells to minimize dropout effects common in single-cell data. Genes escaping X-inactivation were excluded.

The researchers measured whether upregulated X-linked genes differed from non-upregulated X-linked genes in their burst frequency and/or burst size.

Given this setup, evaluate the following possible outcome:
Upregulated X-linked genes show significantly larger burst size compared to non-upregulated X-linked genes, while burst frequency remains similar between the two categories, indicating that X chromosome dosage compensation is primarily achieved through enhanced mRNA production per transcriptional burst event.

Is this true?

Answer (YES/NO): NO